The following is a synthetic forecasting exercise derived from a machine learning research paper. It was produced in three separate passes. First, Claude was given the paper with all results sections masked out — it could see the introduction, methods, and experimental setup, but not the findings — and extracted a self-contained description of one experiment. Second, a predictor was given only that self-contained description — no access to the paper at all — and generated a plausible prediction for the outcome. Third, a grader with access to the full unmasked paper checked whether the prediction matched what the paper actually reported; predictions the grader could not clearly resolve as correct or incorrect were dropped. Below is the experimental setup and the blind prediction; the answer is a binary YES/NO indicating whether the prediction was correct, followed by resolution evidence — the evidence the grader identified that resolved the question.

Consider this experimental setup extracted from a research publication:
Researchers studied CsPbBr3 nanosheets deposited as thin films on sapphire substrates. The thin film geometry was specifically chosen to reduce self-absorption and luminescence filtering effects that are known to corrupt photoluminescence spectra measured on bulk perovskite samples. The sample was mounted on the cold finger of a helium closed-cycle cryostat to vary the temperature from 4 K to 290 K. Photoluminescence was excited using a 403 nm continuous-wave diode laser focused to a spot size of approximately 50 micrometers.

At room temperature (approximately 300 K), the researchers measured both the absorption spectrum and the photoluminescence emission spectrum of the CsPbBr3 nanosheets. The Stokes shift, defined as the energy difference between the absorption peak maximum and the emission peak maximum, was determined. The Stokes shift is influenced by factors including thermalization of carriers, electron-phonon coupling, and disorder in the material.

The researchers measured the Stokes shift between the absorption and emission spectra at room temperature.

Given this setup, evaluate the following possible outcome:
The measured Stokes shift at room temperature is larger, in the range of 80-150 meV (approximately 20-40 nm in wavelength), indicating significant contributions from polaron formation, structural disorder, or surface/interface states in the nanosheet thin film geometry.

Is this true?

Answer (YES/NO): NO